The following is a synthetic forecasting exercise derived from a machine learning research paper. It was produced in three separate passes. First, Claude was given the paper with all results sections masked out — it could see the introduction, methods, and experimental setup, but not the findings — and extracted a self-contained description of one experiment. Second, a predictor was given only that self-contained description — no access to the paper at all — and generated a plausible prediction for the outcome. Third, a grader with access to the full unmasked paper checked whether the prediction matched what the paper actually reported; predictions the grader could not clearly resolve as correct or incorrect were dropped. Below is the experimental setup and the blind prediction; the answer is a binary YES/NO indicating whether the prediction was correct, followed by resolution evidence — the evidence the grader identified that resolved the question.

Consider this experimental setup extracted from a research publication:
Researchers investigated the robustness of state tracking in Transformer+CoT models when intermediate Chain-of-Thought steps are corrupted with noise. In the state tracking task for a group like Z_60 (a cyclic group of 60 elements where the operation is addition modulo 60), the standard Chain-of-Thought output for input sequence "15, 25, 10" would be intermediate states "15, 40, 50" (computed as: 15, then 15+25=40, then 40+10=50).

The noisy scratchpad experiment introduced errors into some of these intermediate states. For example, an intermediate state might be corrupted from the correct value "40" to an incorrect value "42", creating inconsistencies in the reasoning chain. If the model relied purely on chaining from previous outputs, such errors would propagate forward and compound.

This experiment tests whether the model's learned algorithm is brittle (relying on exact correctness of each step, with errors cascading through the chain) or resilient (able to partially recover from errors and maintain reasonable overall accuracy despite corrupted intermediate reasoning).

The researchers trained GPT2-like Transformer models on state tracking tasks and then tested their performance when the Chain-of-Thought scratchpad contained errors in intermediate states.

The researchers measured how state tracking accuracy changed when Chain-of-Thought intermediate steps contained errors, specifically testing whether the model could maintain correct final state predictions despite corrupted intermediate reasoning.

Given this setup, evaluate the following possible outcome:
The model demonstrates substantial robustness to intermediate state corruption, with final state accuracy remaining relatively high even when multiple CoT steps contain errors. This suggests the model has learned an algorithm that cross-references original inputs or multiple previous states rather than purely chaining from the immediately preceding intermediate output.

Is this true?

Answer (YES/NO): NO